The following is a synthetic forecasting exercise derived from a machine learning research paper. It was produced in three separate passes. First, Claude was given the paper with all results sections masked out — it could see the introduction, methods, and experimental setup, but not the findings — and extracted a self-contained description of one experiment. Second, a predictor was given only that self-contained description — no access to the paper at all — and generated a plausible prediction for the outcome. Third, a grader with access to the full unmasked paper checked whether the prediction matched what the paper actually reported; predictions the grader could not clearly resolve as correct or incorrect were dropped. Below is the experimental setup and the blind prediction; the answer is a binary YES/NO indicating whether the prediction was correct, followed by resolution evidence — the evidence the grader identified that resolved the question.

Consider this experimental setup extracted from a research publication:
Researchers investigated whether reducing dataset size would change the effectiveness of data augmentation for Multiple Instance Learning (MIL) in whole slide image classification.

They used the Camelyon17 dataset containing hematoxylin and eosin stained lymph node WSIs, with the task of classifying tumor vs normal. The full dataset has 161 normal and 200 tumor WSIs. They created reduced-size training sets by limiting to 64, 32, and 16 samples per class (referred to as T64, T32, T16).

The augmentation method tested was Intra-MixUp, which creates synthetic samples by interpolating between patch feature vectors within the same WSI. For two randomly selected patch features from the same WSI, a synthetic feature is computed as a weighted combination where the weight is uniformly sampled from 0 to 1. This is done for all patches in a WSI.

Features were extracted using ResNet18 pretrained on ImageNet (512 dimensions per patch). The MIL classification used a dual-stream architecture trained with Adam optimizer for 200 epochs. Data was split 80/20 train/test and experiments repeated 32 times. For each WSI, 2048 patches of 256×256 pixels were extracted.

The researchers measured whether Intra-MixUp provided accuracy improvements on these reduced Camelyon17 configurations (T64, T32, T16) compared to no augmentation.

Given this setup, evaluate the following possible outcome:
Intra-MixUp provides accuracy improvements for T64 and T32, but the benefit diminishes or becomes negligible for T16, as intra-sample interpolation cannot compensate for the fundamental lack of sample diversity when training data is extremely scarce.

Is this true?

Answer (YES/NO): NO